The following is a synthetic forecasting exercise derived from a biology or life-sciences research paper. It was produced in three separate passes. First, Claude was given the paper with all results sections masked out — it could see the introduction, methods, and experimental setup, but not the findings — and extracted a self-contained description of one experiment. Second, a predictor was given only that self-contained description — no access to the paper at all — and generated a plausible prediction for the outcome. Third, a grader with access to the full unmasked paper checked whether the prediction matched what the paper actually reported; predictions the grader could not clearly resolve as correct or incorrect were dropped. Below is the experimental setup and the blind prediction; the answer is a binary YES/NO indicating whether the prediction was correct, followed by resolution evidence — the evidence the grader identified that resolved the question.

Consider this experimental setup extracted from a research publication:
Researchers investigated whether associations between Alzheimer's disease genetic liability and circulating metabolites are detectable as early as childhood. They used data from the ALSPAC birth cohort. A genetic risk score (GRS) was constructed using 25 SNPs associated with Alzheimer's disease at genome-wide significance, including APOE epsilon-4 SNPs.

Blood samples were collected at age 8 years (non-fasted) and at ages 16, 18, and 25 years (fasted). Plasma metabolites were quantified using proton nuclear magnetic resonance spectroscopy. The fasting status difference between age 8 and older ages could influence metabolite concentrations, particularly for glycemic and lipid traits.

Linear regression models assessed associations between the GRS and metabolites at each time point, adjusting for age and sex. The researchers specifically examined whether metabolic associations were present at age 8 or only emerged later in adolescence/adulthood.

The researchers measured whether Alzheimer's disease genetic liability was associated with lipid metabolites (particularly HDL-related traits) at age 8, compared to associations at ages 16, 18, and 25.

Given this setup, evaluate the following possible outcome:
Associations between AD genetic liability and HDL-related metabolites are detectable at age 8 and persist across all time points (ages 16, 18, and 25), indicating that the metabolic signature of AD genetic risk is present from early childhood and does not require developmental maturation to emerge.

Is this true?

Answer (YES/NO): YES